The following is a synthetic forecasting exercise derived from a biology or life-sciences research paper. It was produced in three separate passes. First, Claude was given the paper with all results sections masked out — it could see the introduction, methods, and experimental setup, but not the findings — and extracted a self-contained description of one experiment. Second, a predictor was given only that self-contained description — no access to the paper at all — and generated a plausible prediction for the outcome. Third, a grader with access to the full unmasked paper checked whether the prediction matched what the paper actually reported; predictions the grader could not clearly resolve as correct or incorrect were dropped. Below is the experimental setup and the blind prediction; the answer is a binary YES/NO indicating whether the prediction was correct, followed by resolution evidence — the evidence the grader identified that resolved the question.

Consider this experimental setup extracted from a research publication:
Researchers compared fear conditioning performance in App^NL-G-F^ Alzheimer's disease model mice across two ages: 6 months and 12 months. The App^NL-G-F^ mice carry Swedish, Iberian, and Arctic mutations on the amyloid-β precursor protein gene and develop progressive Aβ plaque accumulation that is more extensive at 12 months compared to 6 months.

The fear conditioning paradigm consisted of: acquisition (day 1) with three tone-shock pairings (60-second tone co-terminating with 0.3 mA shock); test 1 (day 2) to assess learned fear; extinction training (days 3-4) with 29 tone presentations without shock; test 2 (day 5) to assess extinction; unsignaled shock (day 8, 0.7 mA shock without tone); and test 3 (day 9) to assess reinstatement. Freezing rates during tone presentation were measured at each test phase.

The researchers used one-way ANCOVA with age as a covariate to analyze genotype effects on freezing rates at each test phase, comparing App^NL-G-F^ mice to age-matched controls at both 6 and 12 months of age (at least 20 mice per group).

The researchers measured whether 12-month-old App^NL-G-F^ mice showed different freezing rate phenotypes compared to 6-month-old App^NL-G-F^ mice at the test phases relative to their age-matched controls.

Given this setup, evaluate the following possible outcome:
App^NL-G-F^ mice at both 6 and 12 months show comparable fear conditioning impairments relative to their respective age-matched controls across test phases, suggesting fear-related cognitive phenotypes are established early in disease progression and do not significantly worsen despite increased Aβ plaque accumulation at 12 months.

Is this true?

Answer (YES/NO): NO